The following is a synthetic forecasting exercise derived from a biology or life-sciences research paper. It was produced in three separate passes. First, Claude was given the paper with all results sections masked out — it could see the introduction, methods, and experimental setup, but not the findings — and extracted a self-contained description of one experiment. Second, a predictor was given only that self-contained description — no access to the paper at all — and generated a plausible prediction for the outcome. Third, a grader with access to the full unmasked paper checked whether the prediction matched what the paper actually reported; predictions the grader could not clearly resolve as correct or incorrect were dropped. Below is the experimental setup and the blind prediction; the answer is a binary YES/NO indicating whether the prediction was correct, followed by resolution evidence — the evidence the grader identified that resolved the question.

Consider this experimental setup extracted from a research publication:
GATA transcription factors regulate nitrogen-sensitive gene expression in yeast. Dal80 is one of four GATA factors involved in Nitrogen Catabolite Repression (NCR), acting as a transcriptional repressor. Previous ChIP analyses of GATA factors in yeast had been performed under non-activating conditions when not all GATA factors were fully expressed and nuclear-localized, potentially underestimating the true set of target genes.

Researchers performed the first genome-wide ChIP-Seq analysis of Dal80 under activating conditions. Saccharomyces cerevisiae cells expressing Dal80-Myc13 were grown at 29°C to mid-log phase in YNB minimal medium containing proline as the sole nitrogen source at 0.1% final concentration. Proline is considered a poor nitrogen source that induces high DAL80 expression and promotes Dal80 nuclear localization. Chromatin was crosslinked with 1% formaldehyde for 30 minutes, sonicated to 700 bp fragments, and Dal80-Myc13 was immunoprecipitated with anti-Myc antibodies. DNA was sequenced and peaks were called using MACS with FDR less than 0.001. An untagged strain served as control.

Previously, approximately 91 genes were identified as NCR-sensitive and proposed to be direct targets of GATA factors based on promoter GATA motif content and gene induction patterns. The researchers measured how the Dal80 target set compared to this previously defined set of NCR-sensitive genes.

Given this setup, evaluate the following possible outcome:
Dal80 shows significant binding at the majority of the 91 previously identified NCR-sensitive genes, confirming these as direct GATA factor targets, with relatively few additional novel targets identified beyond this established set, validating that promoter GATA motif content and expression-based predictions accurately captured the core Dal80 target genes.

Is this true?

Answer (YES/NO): NO